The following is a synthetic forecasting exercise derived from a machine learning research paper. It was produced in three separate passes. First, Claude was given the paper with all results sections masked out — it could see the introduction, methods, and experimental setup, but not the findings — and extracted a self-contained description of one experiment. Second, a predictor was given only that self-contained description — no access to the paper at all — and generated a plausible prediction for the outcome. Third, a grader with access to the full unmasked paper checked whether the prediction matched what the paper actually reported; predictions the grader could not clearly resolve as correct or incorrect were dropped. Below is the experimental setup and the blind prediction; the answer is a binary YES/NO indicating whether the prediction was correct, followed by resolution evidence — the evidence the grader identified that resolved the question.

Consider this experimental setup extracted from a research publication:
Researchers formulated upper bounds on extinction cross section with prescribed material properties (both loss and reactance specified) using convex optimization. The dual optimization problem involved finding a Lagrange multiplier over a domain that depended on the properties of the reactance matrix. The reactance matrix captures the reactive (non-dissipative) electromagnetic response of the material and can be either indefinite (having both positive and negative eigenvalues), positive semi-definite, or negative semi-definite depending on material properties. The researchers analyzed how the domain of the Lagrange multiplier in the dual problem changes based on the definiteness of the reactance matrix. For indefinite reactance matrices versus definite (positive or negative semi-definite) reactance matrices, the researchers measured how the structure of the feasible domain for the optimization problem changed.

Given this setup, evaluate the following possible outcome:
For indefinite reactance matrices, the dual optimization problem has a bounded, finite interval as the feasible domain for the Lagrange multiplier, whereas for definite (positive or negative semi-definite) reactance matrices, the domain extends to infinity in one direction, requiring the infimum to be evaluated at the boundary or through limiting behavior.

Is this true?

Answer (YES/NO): YES